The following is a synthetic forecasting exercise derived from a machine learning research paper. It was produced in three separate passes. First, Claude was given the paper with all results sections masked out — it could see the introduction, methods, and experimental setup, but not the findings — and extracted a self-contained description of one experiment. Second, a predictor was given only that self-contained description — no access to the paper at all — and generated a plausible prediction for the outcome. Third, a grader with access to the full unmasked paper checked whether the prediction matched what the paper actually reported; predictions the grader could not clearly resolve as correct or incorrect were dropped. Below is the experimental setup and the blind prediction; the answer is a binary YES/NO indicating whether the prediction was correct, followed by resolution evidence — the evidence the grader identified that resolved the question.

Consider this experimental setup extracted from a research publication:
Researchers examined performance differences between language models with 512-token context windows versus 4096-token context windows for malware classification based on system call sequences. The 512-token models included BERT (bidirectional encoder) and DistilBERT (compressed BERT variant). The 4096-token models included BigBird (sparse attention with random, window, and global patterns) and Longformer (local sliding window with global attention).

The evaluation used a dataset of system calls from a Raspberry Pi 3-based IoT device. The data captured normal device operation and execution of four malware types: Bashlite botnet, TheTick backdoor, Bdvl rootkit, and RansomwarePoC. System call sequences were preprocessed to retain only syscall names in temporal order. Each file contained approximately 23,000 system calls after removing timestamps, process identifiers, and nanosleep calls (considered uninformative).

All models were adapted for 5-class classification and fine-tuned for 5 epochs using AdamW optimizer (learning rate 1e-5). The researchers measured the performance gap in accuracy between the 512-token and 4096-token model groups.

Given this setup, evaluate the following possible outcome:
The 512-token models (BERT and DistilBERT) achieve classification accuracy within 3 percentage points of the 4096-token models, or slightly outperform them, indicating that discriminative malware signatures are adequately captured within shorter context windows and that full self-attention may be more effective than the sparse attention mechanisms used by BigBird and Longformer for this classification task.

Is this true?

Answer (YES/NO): NO